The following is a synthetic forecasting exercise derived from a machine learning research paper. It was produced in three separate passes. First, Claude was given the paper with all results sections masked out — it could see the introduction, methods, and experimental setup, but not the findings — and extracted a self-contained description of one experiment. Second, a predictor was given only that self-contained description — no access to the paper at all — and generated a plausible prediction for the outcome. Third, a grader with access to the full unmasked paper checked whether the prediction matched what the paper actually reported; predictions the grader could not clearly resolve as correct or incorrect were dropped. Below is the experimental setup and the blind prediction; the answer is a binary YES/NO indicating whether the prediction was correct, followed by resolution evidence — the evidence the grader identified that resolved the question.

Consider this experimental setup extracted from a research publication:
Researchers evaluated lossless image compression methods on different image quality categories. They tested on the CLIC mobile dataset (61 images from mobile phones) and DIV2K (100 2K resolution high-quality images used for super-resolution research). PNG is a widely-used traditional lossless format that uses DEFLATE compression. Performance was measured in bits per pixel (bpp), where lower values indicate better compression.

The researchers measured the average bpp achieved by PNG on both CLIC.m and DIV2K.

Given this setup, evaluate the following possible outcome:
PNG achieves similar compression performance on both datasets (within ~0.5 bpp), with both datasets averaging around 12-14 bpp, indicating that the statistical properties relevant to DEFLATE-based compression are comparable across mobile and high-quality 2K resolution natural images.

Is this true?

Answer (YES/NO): NO